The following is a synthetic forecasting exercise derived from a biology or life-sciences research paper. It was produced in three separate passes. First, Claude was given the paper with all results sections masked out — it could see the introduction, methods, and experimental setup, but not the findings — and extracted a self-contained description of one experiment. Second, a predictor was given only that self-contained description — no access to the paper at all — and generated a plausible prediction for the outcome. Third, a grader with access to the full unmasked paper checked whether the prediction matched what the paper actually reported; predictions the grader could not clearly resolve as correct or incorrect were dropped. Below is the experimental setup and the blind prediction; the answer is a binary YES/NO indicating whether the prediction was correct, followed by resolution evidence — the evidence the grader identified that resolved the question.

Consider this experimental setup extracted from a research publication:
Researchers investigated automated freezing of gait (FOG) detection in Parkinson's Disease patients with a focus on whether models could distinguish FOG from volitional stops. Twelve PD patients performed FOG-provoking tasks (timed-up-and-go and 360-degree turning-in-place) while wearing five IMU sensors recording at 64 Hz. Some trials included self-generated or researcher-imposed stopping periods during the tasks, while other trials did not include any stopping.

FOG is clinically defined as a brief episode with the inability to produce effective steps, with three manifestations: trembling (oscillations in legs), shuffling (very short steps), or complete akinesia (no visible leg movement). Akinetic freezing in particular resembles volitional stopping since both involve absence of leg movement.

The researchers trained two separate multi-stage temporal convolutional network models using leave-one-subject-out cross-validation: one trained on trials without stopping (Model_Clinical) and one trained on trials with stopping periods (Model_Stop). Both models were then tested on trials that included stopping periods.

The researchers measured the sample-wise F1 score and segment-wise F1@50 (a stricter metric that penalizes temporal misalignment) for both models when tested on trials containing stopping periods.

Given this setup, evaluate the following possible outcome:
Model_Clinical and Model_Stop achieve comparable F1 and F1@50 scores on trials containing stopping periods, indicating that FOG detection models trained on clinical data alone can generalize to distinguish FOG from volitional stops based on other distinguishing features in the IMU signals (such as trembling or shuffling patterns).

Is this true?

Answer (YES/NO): NO